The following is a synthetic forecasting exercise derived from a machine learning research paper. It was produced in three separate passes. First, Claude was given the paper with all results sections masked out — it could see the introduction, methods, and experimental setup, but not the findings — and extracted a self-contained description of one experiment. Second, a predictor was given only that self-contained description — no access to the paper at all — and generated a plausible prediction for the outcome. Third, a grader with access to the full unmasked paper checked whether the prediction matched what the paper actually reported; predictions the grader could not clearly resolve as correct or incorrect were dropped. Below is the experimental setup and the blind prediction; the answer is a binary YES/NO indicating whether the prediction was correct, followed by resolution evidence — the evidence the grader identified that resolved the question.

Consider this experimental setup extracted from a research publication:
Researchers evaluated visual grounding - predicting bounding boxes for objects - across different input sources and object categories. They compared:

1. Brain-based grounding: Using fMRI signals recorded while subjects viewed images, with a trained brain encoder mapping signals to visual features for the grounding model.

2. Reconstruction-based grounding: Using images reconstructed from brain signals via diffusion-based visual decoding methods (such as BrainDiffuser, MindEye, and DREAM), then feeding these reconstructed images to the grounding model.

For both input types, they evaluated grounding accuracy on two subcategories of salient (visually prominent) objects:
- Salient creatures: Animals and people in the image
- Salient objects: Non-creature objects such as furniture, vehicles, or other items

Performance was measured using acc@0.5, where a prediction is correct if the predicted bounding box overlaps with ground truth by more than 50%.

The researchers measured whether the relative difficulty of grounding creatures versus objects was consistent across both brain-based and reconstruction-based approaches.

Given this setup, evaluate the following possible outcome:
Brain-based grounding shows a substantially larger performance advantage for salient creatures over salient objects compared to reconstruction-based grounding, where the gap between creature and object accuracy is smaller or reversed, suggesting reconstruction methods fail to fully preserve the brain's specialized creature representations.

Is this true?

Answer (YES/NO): NO